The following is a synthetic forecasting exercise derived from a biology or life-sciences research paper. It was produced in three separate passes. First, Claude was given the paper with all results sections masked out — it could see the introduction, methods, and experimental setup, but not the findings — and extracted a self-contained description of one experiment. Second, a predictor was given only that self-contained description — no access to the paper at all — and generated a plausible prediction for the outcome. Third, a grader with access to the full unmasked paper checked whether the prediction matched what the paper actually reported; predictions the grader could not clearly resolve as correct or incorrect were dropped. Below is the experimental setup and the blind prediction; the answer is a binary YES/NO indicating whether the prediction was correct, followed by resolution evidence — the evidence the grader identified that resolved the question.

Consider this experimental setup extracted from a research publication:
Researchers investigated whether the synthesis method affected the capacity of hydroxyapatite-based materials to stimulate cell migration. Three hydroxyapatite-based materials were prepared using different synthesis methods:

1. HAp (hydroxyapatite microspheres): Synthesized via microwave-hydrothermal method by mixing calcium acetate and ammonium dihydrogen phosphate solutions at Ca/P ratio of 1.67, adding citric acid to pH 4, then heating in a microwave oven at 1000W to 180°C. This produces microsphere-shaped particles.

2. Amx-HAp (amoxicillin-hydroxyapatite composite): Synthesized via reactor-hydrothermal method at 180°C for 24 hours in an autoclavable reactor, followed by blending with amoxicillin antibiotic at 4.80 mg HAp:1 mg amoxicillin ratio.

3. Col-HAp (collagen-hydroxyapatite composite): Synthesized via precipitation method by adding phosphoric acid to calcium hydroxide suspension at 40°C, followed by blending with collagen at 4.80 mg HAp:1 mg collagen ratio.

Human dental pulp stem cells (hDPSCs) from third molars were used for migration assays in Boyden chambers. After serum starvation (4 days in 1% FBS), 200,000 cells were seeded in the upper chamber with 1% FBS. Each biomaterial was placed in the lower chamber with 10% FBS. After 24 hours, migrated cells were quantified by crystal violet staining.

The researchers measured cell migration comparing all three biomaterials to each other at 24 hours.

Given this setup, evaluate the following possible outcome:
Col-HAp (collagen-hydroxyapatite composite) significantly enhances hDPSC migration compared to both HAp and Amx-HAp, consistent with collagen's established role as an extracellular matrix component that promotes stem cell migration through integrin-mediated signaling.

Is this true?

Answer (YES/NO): NO